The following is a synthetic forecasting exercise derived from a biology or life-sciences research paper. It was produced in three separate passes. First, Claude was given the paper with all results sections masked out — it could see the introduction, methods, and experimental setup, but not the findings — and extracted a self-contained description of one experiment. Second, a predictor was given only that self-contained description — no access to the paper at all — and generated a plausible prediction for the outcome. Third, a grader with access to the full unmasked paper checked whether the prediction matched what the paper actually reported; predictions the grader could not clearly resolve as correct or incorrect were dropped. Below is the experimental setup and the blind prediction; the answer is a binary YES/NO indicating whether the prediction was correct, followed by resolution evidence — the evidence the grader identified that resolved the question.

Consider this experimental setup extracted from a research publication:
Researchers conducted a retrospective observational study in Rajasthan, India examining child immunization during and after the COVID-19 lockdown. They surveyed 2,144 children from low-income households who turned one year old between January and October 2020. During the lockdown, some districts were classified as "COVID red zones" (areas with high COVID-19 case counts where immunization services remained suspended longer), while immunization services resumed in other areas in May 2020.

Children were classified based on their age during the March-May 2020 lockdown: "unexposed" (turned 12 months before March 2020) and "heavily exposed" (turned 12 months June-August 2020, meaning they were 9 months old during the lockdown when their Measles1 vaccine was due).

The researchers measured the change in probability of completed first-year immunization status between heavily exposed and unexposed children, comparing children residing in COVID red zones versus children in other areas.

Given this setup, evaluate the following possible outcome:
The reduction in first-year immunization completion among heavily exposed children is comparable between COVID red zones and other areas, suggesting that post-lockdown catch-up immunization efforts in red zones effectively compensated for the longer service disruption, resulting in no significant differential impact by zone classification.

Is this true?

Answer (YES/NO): NO